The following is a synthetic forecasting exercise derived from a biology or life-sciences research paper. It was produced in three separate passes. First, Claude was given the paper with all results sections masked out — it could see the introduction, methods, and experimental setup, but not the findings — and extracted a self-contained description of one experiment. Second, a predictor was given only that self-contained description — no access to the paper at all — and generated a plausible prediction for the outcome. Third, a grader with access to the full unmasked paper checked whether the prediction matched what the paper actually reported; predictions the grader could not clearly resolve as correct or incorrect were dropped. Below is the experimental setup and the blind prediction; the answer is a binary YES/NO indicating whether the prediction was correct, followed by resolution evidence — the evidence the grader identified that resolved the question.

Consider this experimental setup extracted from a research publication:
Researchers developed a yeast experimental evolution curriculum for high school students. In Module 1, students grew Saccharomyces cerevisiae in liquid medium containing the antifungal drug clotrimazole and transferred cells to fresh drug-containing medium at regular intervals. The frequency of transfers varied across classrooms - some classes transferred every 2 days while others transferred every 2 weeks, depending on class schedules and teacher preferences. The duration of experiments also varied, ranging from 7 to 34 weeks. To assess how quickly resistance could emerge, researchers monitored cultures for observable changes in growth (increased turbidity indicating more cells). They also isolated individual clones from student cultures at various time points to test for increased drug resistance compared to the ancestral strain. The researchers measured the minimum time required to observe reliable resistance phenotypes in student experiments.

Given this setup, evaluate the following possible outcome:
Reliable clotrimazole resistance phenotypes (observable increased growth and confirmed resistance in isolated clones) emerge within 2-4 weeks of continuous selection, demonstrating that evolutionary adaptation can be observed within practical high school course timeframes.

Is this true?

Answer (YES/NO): NO